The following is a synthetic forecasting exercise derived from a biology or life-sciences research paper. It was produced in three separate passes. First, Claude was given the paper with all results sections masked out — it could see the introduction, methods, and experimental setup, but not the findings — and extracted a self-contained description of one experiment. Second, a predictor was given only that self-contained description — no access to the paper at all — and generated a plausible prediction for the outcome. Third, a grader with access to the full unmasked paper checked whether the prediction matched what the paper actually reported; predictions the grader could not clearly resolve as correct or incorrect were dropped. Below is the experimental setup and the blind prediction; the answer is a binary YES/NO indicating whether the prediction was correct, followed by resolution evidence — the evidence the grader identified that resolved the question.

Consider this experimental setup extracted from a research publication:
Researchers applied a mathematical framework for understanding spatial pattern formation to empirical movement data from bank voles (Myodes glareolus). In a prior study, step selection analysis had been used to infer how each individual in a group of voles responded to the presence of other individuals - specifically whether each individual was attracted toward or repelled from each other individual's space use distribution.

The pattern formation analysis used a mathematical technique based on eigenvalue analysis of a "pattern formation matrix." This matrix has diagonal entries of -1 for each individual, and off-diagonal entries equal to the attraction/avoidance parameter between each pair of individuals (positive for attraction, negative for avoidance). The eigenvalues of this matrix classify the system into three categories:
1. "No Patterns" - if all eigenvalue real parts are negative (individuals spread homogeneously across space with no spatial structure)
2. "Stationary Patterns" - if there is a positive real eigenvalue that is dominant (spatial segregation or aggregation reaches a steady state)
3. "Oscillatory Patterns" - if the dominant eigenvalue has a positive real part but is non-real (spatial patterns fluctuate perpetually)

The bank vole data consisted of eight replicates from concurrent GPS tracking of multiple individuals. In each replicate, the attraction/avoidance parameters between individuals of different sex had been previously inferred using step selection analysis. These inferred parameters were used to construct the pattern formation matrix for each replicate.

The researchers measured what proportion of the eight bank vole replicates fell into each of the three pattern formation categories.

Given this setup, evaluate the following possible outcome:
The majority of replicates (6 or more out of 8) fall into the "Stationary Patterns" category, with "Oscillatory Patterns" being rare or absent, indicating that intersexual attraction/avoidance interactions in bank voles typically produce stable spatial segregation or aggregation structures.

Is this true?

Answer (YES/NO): YES